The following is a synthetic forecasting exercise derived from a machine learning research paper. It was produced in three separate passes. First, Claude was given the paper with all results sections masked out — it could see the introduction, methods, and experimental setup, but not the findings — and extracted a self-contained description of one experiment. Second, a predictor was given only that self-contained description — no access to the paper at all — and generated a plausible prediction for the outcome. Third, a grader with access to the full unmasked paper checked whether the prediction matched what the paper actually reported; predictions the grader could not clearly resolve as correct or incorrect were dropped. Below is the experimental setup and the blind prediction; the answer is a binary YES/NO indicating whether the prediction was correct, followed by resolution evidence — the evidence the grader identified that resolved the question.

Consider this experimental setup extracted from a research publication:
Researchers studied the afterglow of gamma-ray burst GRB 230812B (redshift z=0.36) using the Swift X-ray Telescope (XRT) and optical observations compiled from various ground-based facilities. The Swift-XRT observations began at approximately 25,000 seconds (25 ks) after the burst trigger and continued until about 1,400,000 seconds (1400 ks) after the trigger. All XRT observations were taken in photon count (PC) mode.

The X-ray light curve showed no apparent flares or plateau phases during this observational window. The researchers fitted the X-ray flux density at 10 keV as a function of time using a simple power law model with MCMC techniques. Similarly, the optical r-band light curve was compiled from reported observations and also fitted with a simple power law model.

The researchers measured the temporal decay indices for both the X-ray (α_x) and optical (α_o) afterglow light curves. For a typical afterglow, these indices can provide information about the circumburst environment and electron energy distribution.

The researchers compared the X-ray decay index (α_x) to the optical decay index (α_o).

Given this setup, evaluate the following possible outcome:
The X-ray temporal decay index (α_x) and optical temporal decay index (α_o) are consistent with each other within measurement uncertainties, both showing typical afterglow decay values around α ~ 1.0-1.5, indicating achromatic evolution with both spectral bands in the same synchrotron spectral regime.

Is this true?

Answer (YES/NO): NO